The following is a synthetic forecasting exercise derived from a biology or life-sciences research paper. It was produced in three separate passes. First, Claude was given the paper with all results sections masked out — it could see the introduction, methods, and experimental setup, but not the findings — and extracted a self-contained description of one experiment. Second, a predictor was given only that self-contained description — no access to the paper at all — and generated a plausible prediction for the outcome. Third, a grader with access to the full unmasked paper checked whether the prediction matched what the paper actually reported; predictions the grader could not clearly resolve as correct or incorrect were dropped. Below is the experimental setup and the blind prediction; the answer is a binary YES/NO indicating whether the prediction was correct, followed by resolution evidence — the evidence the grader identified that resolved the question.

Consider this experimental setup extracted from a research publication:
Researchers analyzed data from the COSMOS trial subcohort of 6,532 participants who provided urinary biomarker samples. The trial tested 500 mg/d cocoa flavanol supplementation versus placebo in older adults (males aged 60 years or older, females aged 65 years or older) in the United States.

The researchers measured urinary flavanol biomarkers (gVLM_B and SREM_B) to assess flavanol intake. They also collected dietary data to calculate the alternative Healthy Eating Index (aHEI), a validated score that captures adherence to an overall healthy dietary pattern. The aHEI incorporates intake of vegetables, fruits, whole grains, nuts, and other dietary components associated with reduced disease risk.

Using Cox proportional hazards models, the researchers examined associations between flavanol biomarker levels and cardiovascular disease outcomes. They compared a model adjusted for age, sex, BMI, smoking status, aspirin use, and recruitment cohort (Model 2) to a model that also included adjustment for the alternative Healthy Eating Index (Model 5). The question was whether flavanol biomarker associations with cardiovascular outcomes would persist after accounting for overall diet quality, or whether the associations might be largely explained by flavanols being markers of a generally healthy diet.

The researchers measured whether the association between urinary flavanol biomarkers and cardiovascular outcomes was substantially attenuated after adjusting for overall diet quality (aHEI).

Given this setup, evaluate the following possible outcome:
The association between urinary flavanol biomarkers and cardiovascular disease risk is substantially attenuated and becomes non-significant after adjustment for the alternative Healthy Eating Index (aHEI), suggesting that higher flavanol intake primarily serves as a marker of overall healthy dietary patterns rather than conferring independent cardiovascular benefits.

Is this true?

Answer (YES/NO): NO